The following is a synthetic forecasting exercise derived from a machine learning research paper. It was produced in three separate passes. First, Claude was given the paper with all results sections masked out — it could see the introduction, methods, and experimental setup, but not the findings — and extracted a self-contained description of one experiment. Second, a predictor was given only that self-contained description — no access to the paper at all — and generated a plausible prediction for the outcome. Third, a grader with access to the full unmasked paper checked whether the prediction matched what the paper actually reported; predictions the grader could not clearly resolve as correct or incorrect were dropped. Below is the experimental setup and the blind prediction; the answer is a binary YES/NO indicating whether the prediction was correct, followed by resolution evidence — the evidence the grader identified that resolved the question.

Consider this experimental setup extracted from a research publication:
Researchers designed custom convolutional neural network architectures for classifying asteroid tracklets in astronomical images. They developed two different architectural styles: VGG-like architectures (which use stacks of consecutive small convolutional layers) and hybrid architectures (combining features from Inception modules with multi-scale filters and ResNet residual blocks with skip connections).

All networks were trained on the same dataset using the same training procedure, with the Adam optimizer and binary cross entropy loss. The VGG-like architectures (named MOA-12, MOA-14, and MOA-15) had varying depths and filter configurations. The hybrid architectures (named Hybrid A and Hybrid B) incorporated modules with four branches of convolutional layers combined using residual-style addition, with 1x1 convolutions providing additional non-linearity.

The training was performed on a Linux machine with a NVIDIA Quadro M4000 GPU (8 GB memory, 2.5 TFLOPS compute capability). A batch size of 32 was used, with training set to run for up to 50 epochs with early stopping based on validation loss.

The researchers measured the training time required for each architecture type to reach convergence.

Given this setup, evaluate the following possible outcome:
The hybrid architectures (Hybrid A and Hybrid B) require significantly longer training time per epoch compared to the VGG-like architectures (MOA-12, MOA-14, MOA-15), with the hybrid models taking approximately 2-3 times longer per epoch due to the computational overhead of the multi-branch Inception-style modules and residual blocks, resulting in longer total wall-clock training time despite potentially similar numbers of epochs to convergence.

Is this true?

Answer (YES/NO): YES